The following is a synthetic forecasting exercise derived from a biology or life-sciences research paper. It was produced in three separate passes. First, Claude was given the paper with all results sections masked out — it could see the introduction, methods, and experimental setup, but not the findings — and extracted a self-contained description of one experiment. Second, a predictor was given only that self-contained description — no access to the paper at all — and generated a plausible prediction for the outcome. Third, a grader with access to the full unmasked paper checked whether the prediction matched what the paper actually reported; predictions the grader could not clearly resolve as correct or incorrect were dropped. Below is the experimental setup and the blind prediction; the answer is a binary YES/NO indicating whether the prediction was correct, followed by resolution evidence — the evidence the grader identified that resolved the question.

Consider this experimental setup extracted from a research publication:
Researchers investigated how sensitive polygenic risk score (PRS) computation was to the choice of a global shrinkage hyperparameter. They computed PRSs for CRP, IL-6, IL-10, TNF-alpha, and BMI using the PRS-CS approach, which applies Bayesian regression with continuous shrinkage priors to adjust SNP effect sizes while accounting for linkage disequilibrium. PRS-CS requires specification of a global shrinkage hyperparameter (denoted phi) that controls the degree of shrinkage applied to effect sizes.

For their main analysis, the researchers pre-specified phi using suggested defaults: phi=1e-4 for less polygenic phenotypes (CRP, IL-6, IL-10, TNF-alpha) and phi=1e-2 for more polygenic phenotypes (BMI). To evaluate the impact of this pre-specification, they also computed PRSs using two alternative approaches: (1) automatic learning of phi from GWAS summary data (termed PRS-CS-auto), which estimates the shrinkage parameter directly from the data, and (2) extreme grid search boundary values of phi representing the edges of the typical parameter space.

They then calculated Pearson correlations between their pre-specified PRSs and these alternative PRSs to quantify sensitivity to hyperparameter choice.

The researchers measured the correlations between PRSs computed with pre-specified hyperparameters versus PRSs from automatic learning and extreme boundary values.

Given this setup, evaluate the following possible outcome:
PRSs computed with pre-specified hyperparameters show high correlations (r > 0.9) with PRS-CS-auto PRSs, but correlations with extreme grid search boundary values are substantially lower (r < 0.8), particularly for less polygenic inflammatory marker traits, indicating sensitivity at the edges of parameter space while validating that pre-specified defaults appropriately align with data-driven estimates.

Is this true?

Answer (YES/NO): NO